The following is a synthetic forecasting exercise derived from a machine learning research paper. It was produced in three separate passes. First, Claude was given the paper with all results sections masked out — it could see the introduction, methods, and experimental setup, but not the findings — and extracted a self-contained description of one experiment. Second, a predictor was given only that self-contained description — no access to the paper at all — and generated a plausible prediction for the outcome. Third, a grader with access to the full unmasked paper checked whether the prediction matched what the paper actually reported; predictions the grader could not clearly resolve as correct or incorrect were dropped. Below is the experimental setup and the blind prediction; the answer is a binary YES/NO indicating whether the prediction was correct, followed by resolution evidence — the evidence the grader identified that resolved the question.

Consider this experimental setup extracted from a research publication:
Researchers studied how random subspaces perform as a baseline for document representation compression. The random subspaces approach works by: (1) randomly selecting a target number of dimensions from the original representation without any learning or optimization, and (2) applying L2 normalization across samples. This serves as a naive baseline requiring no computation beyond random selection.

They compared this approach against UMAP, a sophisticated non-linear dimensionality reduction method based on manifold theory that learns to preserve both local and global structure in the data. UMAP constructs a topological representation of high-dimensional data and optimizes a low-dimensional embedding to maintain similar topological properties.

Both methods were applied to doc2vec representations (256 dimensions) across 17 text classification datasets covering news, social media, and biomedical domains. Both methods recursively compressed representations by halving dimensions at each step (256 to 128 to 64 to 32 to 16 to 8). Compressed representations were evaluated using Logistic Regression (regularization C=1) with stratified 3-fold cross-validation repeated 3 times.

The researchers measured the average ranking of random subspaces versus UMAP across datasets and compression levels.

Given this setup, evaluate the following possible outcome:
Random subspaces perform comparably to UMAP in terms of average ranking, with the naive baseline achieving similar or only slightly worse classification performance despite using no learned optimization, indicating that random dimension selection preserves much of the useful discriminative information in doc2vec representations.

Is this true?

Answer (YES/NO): NO